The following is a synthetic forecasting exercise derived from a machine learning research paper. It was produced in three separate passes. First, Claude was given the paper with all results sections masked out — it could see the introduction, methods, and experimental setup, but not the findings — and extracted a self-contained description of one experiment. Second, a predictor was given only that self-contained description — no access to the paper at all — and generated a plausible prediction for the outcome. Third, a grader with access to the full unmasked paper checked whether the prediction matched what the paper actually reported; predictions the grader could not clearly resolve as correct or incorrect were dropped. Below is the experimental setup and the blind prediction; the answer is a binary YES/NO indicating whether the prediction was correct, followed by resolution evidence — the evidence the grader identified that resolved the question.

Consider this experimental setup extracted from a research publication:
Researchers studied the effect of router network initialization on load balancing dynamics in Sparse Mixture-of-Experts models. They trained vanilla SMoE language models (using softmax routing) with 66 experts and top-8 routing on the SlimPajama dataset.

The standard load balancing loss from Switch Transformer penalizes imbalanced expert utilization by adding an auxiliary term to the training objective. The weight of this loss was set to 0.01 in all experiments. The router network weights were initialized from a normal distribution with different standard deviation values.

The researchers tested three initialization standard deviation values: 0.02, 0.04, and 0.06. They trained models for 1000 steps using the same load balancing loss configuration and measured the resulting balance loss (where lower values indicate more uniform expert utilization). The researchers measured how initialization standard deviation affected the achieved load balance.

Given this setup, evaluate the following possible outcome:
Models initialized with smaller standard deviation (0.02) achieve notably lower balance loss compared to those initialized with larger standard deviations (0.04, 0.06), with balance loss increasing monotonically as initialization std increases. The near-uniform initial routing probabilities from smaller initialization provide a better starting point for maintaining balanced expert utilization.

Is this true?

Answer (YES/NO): YES